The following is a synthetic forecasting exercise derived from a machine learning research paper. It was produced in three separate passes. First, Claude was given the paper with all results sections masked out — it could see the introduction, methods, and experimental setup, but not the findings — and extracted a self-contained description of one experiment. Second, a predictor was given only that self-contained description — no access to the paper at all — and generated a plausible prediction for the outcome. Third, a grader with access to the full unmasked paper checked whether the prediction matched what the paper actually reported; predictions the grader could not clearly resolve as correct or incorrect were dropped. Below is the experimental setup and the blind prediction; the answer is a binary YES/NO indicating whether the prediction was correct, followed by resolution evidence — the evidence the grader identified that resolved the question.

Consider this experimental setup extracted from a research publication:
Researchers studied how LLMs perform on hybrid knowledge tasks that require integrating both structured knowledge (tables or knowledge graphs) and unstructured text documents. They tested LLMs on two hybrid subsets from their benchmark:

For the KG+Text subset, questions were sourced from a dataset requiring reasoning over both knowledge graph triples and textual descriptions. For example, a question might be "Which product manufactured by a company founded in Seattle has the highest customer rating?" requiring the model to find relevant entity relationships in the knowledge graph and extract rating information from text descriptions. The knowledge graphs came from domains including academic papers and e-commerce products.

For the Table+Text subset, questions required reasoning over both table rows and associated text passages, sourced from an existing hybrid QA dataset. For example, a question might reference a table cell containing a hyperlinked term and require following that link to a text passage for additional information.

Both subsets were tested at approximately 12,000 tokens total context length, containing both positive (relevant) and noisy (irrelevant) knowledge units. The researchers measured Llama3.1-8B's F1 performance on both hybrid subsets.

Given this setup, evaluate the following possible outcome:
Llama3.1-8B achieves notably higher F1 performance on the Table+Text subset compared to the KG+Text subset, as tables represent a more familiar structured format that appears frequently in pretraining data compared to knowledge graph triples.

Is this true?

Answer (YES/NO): NO